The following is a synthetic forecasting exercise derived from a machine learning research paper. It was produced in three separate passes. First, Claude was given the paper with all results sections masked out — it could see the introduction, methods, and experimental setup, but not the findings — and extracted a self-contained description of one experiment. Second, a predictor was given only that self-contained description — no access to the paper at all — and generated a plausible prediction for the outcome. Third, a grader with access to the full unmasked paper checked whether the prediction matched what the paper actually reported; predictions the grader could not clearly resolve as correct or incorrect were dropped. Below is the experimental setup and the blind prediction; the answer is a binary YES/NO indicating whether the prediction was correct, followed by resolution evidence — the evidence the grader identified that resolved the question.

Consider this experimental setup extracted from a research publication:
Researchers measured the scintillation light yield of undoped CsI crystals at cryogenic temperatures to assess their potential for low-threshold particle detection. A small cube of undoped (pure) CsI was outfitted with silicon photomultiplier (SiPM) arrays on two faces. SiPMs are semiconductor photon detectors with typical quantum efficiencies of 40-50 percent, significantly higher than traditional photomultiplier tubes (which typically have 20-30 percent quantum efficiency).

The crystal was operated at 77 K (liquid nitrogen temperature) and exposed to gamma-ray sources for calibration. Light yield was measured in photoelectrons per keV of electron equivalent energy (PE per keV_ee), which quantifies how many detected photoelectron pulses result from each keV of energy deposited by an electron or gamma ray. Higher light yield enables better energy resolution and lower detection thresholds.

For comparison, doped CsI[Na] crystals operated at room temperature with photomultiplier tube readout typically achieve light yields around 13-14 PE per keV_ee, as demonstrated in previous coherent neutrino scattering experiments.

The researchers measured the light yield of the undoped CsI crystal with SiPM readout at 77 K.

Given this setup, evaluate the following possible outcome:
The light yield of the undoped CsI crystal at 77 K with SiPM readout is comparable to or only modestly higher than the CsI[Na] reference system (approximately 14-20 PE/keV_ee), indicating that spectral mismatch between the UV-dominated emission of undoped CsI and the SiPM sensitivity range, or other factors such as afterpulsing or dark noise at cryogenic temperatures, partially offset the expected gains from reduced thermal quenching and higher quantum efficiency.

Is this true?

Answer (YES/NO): NO